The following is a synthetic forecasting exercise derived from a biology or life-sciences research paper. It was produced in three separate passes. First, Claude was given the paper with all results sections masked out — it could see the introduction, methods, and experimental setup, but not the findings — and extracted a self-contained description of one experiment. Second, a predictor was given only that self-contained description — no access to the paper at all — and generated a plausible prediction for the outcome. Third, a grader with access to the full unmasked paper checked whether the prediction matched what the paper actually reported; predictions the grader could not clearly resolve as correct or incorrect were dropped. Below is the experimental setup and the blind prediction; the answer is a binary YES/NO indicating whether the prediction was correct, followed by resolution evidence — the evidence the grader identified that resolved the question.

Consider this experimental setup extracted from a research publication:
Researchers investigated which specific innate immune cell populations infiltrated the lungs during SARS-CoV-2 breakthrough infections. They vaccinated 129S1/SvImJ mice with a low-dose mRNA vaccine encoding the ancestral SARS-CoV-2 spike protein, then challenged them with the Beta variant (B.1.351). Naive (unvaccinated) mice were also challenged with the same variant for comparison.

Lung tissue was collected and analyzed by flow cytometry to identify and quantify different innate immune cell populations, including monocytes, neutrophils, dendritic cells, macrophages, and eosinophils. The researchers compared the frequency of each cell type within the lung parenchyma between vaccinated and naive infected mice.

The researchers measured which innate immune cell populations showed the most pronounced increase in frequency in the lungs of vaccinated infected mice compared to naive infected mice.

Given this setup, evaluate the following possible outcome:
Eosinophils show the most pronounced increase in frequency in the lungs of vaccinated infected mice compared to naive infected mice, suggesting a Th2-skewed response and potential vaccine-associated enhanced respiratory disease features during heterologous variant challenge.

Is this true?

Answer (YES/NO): NO